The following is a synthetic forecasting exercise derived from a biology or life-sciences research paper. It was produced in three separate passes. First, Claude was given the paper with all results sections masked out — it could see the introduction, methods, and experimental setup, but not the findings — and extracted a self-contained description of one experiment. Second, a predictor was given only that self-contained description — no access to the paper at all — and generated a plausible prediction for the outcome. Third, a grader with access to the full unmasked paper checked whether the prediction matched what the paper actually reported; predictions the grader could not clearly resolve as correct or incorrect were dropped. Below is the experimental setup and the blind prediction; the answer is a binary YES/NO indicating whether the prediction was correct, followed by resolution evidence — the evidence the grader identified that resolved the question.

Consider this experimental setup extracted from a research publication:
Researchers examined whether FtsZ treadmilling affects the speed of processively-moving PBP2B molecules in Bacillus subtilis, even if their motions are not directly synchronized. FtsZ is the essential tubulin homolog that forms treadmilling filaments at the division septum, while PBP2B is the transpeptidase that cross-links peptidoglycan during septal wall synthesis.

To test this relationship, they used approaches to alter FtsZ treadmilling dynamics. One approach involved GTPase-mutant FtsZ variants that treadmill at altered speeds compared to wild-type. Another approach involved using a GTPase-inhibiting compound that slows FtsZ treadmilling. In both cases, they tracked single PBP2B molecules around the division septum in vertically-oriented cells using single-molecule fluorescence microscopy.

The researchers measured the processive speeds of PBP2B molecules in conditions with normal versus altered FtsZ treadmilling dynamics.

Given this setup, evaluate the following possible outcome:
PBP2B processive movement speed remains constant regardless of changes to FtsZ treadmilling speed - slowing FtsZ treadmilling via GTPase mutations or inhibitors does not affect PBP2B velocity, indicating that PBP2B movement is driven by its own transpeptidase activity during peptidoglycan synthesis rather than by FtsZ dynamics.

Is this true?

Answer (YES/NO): NO